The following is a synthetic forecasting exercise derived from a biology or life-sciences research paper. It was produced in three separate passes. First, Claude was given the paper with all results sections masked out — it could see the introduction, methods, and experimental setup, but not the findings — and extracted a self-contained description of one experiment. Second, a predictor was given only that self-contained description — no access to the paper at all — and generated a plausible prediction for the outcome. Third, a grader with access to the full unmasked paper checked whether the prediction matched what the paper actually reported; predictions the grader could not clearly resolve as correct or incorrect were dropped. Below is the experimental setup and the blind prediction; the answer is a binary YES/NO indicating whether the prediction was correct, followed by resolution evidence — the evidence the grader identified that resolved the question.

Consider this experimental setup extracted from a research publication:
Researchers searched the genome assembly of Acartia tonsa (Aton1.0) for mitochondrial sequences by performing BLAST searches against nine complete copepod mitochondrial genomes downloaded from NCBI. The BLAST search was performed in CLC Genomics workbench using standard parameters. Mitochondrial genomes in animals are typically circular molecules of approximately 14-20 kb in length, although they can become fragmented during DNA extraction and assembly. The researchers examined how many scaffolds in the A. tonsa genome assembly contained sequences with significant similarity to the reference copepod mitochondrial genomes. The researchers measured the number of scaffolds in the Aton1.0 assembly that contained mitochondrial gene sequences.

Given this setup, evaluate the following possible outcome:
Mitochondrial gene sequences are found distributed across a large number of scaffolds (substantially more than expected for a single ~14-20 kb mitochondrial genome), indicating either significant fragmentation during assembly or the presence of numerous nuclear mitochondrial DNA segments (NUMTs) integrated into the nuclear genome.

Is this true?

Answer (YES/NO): NO